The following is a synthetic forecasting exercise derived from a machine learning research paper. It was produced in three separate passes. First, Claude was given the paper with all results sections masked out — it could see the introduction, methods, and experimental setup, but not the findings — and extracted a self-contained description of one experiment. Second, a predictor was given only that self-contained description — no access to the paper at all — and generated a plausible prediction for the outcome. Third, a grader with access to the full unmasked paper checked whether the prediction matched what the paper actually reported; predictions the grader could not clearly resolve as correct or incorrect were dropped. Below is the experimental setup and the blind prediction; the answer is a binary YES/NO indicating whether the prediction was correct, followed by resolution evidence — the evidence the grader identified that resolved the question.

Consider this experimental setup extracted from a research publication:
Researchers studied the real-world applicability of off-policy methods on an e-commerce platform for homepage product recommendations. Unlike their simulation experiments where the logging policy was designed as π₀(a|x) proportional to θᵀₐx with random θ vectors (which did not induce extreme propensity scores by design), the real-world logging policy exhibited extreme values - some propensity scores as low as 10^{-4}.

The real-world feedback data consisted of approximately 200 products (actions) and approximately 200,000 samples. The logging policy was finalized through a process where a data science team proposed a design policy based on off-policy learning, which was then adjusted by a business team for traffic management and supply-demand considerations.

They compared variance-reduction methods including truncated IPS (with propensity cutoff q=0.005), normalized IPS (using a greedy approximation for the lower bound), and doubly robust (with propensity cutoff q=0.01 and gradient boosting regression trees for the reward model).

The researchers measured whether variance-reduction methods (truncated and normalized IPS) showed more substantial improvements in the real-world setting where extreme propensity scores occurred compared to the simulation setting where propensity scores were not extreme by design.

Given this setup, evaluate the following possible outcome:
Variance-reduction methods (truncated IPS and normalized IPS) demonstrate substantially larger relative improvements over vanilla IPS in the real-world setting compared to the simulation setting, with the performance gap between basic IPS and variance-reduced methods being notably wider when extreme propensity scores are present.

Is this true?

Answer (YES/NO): YES